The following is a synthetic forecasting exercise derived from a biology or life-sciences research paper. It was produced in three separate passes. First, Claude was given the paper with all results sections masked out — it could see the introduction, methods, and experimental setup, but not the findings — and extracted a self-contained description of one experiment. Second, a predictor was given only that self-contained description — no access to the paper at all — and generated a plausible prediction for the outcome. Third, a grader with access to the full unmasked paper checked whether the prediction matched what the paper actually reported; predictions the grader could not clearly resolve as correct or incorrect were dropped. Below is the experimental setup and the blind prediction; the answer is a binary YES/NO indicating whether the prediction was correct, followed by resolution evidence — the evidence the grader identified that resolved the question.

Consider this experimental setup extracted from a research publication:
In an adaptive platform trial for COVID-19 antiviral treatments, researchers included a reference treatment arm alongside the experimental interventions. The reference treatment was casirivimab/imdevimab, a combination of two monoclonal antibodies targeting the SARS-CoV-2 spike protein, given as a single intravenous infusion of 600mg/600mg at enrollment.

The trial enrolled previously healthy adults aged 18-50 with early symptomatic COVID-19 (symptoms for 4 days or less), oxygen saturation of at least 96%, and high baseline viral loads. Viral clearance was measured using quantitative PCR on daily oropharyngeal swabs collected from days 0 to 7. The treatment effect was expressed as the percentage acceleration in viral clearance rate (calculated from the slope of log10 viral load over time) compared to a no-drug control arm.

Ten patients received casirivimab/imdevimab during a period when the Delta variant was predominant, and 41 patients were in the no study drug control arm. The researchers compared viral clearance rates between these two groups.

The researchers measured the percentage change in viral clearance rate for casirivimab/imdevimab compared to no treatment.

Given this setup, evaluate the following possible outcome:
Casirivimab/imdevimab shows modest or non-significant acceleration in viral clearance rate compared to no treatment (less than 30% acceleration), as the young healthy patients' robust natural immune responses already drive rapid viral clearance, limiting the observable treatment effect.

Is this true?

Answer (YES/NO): NO